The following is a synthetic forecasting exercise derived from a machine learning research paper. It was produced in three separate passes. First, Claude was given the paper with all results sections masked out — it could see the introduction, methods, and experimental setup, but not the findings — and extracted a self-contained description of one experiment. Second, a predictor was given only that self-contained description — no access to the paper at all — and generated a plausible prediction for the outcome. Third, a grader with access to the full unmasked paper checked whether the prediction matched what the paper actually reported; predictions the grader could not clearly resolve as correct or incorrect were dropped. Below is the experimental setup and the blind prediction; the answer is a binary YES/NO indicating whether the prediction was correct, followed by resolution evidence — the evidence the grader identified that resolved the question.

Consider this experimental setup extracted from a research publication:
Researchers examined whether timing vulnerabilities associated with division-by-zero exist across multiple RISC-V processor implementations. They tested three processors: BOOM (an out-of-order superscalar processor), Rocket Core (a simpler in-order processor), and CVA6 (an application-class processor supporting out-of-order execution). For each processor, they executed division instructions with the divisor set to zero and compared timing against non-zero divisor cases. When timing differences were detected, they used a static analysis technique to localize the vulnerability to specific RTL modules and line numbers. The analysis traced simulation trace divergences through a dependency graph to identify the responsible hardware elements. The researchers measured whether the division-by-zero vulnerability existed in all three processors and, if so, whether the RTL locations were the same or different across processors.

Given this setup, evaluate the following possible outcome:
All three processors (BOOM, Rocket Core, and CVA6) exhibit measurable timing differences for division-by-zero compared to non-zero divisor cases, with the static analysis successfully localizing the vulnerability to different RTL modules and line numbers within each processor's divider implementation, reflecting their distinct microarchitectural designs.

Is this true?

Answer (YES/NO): NO